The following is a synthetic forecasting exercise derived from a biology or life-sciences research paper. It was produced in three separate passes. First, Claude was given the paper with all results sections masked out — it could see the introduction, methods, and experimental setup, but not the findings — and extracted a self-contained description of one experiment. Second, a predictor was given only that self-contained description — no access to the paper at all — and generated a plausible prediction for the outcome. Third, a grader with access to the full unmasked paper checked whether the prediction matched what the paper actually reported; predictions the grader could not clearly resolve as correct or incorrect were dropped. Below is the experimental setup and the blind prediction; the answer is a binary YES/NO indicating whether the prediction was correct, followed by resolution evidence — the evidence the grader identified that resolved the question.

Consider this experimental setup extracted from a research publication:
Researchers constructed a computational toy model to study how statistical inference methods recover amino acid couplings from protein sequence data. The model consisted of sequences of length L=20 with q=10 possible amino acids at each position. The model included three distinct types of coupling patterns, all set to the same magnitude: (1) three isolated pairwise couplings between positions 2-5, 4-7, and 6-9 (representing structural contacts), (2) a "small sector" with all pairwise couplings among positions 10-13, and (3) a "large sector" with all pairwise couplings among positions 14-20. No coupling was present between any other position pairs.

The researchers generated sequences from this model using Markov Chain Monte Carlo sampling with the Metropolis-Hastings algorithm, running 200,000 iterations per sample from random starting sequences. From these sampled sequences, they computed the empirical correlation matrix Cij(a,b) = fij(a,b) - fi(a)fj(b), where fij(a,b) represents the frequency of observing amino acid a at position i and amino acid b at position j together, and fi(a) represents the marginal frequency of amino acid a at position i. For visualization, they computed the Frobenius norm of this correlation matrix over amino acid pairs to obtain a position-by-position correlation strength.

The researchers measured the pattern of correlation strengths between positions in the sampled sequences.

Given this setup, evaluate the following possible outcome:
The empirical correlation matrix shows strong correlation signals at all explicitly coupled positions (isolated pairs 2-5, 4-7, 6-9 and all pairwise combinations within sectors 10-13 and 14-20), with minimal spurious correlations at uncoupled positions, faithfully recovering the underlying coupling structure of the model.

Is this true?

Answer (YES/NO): NO